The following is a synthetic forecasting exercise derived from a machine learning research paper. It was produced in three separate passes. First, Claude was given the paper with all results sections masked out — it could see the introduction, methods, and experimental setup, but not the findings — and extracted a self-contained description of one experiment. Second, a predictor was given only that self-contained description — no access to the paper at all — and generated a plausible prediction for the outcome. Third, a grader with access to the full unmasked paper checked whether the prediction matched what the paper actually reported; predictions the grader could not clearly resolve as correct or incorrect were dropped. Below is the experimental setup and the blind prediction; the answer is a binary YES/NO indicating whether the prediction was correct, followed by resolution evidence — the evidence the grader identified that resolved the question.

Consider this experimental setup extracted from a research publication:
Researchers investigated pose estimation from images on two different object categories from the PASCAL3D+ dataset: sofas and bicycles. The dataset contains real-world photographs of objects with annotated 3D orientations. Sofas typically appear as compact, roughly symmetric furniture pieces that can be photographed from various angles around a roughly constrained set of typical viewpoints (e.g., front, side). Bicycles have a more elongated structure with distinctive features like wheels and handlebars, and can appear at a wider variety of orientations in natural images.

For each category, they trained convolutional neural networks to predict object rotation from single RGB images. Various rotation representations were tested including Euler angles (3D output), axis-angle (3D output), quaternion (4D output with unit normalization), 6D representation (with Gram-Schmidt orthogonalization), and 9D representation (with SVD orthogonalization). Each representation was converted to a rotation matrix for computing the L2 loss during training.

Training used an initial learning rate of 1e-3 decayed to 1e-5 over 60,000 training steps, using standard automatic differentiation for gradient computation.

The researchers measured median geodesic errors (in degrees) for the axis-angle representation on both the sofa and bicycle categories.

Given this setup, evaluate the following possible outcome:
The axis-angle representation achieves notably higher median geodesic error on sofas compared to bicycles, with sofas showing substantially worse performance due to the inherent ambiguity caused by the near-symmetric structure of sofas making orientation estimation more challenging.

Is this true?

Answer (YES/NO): NO